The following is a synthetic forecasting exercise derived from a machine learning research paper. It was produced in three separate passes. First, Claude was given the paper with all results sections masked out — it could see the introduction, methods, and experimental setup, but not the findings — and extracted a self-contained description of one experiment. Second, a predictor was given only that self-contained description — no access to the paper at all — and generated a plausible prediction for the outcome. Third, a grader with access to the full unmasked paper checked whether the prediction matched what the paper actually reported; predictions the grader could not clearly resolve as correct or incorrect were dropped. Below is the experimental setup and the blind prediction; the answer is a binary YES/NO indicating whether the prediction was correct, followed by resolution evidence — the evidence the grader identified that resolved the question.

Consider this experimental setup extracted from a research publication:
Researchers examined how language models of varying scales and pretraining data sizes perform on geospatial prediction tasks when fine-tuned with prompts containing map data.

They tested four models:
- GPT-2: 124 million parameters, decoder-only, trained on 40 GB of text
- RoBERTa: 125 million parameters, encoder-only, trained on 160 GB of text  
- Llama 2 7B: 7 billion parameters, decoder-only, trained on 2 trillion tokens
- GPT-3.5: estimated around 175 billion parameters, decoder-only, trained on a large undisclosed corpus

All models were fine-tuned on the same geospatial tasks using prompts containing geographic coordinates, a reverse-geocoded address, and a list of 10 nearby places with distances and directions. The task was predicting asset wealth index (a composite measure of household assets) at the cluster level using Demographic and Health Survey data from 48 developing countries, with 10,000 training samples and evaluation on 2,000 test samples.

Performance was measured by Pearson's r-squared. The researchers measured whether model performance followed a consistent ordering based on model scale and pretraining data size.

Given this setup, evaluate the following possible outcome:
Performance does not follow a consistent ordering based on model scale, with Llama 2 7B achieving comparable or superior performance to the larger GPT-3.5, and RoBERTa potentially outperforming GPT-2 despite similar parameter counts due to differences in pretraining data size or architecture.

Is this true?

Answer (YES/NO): NO